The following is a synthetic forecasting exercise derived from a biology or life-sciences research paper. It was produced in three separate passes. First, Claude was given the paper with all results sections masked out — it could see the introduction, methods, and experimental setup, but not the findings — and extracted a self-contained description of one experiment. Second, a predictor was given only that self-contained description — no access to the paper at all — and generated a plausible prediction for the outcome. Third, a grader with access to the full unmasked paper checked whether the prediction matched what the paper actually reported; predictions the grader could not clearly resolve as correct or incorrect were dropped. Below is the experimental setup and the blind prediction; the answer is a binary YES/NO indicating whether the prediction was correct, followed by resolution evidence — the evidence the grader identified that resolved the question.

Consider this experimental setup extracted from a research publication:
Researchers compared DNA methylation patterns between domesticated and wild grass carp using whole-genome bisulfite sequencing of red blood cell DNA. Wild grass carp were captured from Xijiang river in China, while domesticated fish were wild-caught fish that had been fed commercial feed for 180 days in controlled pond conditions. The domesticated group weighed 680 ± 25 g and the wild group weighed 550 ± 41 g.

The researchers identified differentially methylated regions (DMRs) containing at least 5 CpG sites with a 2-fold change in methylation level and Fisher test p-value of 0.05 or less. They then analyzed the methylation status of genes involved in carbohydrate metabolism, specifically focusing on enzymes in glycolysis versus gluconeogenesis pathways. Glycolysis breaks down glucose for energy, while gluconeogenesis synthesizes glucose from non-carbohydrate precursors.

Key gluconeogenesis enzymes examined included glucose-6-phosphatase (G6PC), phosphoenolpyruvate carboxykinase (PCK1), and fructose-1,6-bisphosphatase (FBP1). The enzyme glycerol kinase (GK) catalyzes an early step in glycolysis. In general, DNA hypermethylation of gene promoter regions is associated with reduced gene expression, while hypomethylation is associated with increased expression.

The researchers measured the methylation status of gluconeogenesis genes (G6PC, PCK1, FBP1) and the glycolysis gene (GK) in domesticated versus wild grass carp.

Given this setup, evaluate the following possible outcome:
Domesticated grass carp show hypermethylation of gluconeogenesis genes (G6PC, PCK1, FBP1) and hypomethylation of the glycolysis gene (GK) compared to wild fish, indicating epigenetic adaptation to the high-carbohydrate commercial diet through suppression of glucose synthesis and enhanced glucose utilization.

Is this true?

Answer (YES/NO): YES